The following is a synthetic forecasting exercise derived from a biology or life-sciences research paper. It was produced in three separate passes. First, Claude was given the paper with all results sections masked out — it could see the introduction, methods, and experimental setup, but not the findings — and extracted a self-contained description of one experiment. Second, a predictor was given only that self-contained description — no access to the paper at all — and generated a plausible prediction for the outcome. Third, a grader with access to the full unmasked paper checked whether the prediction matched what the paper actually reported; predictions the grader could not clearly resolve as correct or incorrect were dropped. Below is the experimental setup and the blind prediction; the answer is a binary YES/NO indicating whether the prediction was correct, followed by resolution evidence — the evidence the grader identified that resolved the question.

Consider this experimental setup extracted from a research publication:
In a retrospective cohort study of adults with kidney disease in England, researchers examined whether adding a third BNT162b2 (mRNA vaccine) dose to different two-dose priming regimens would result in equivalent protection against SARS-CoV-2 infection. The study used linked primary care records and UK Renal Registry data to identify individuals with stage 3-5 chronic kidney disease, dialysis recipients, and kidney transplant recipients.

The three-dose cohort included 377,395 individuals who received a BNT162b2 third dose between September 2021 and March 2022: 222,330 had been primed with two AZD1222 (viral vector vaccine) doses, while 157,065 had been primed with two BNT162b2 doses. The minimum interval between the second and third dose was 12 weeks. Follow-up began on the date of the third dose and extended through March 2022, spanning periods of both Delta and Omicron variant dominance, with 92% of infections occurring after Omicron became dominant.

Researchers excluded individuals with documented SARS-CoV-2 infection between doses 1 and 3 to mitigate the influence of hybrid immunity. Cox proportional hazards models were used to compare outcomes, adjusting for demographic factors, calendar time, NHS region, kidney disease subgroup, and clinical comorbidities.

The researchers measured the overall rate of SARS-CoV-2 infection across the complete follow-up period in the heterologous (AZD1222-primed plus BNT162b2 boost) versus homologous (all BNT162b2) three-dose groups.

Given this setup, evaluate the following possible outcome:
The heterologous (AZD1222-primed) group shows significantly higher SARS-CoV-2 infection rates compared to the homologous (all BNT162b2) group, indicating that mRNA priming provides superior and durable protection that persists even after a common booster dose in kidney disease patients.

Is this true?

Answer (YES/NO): NO